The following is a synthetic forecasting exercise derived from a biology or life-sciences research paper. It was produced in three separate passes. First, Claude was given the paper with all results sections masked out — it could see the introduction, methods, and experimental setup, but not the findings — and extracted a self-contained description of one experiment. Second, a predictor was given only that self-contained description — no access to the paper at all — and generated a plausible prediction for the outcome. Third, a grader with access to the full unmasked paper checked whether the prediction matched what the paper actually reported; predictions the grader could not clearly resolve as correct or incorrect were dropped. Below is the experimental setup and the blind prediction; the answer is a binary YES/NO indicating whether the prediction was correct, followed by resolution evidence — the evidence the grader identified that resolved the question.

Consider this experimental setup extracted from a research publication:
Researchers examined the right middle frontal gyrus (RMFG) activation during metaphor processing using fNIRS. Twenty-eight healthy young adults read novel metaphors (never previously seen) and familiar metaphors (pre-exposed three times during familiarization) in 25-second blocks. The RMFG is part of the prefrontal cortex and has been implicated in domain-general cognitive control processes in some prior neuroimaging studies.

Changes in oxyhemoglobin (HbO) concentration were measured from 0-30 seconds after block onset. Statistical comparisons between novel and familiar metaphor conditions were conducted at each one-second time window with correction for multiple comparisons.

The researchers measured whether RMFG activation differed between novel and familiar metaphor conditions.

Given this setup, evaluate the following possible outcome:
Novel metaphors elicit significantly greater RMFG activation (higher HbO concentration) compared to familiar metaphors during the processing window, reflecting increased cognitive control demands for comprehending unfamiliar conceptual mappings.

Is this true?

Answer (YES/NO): NO